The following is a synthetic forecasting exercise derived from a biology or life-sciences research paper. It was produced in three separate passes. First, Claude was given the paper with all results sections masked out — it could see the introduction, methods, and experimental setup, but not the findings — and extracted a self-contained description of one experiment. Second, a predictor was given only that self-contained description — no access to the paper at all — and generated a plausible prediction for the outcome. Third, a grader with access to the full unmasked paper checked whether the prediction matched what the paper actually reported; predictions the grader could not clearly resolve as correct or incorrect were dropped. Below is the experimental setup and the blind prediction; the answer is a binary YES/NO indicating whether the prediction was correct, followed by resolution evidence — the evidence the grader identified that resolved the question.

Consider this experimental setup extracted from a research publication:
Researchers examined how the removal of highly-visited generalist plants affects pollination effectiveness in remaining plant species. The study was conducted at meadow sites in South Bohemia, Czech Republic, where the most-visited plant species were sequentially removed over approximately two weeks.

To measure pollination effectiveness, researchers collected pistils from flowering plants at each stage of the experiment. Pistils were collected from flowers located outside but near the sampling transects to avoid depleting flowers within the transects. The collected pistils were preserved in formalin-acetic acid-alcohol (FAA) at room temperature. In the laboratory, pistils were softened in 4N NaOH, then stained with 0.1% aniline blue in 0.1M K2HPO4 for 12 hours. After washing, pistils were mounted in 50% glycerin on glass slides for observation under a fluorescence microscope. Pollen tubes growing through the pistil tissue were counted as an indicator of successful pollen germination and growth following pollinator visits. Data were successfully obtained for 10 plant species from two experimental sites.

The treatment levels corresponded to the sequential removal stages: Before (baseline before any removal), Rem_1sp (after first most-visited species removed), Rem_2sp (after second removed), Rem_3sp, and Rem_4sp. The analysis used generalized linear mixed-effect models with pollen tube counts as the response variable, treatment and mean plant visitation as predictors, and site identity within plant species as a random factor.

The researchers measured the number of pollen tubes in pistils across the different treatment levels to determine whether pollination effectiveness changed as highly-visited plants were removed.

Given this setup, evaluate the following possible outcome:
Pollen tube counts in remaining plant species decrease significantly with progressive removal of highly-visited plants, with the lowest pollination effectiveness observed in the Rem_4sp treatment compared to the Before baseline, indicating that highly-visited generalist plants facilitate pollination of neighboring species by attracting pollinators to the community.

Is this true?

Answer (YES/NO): NO